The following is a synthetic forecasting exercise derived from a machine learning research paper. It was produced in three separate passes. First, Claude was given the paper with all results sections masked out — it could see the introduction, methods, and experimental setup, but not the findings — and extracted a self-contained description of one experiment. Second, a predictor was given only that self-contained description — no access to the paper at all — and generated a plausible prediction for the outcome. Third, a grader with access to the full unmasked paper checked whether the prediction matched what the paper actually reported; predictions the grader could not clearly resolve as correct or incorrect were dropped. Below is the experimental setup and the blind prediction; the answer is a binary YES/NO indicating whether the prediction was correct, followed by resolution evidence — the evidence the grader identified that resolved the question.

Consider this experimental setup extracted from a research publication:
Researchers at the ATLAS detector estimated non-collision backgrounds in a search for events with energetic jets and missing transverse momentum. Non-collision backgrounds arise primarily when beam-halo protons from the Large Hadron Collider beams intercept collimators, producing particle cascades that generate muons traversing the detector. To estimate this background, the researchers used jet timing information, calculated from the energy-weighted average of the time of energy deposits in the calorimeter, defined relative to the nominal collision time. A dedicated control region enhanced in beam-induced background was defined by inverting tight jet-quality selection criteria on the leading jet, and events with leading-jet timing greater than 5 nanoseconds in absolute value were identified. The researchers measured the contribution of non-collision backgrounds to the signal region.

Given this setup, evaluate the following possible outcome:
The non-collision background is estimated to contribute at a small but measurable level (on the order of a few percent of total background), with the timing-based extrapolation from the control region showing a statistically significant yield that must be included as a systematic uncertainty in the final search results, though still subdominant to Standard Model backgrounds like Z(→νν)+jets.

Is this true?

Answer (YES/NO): NO